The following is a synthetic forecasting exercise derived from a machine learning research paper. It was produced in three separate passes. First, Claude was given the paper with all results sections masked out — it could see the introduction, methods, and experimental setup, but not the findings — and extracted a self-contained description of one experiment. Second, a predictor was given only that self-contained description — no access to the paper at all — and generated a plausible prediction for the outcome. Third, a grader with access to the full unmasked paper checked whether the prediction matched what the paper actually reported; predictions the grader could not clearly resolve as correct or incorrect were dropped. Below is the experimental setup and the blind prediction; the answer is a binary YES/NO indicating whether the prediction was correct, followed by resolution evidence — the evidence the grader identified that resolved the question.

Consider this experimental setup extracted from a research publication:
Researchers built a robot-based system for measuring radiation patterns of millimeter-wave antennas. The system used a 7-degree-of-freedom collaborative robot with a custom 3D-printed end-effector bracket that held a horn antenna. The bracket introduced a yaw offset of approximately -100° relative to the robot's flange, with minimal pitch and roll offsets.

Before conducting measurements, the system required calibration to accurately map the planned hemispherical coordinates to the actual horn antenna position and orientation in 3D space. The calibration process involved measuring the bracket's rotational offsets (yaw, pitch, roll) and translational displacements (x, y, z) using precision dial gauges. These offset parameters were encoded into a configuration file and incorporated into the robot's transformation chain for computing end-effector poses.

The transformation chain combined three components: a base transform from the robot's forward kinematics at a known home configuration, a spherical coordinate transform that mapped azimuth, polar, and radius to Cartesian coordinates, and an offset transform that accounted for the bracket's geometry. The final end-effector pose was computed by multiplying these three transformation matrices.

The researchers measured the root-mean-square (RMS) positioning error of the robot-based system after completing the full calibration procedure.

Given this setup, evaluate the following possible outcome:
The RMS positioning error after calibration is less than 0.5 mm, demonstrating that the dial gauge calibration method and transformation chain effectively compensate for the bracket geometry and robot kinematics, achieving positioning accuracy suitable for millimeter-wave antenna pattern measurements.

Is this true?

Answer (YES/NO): YES